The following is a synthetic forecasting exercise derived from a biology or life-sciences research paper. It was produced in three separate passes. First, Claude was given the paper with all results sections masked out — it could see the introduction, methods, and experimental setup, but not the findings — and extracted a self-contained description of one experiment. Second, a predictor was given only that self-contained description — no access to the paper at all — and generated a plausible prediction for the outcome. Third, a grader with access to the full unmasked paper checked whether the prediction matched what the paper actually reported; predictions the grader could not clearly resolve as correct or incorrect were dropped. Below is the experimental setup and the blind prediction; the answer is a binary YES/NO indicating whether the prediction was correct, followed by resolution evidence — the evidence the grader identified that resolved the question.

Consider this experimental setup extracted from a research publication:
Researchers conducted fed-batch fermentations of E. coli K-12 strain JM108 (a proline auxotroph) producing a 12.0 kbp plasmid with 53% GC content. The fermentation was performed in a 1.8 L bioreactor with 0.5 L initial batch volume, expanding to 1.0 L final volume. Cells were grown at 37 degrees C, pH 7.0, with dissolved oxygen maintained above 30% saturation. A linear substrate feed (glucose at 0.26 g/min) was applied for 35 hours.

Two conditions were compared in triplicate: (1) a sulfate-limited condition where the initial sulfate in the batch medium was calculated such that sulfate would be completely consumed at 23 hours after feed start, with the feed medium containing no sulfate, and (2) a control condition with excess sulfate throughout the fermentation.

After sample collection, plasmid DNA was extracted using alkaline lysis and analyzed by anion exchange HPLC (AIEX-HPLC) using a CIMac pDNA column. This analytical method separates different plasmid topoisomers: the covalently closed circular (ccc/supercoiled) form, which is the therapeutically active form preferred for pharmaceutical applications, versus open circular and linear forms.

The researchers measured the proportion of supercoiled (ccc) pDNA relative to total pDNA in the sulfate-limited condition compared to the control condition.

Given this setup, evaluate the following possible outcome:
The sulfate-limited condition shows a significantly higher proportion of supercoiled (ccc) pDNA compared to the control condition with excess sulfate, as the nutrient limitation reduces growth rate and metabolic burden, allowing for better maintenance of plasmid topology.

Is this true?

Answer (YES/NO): NO